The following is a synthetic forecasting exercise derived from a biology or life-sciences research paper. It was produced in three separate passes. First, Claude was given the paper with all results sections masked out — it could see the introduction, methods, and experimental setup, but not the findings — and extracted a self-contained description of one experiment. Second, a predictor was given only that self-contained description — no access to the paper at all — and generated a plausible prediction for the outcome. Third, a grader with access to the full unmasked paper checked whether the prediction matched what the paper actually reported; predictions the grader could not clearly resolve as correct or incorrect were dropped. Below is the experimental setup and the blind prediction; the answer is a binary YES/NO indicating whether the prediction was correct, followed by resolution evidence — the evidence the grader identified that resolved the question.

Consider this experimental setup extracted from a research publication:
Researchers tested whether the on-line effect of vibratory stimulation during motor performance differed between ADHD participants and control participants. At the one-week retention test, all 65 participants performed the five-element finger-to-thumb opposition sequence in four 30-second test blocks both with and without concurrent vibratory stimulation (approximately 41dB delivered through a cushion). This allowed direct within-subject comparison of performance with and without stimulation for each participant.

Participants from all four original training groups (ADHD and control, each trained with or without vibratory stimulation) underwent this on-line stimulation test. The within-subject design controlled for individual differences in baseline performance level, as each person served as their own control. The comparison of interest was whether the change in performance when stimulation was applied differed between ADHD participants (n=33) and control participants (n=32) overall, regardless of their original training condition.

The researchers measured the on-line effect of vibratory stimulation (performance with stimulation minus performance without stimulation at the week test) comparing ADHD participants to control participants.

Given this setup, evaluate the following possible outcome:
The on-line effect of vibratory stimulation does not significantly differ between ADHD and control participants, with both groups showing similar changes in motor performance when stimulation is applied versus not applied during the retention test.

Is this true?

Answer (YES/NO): NO